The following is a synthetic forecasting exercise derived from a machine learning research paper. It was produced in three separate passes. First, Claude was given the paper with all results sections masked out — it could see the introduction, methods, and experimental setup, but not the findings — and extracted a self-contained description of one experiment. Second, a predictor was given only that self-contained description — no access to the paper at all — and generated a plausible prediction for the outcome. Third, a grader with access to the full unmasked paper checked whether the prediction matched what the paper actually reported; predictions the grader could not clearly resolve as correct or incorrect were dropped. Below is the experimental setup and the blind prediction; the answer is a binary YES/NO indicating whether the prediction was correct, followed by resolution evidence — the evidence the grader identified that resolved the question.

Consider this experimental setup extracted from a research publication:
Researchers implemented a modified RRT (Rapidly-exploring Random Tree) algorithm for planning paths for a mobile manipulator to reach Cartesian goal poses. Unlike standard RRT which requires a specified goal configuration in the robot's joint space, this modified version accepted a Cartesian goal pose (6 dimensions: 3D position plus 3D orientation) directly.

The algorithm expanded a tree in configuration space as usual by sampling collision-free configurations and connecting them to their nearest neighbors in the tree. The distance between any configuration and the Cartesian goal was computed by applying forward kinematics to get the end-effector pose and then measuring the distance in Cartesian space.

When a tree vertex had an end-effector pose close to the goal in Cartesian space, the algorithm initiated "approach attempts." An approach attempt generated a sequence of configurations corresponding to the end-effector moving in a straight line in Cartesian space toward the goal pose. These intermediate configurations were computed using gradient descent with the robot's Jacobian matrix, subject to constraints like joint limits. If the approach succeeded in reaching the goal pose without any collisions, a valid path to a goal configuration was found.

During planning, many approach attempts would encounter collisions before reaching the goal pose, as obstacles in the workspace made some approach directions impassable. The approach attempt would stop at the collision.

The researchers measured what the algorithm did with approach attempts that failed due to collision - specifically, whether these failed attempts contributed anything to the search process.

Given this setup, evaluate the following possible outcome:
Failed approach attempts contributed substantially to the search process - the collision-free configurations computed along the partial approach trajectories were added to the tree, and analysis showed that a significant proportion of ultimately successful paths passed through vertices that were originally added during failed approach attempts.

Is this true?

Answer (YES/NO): NO